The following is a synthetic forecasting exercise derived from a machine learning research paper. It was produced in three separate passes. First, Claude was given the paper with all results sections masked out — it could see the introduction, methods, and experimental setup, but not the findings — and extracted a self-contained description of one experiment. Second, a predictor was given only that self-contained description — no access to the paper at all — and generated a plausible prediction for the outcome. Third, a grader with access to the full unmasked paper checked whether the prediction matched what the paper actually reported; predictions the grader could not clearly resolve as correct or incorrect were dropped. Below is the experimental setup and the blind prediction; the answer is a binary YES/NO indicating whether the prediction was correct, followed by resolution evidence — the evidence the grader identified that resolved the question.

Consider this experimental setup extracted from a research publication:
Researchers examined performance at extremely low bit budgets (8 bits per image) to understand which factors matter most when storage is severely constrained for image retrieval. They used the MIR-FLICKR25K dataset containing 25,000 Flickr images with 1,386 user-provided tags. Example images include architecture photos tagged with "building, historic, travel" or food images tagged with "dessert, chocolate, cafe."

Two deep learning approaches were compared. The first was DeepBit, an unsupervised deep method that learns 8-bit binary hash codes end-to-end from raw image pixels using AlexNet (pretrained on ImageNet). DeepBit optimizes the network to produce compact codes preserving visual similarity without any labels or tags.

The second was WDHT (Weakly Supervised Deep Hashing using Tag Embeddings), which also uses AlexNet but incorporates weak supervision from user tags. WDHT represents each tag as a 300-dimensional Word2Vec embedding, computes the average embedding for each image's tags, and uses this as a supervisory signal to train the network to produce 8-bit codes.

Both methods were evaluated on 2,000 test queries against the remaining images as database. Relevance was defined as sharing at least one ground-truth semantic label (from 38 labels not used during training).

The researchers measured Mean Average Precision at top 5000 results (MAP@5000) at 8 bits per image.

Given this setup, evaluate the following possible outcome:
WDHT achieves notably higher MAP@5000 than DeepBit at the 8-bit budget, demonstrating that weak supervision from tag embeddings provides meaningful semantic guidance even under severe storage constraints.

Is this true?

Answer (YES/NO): YES